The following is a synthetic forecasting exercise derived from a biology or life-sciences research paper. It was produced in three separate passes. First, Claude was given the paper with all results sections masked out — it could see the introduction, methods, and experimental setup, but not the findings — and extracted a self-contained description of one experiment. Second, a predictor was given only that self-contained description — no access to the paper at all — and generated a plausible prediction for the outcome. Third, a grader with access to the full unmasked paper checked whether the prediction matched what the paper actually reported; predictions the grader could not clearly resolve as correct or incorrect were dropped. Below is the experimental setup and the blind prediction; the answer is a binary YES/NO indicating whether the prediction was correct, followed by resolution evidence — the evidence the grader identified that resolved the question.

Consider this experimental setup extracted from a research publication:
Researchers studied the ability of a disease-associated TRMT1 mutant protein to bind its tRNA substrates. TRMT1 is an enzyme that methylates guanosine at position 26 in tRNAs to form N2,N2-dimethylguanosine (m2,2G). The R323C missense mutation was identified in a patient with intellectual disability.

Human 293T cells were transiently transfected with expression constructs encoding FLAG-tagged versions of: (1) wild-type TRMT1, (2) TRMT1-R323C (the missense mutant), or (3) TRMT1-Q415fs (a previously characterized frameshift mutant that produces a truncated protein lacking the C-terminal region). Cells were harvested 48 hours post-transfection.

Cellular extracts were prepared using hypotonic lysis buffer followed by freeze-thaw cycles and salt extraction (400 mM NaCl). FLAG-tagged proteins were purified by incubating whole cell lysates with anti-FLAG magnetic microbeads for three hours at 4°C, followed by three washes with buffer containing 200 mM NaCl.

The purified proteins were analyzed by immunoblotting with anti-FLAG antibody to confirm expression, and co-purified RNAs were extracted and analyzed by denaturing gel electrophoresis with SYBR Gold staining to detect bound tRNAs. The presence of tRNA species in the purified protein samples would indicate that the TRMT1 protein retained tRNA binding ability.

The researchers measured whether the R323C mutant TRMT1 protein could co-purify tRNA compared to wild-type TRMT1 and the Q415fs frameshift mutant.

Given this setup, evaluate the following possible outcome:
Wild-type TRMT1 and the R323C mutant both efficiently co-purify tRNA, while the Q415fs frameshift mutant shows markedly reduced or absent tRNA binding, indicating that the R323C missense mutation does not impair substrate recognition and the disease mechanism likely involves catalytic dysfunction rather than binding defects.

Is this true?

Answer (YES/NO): YES